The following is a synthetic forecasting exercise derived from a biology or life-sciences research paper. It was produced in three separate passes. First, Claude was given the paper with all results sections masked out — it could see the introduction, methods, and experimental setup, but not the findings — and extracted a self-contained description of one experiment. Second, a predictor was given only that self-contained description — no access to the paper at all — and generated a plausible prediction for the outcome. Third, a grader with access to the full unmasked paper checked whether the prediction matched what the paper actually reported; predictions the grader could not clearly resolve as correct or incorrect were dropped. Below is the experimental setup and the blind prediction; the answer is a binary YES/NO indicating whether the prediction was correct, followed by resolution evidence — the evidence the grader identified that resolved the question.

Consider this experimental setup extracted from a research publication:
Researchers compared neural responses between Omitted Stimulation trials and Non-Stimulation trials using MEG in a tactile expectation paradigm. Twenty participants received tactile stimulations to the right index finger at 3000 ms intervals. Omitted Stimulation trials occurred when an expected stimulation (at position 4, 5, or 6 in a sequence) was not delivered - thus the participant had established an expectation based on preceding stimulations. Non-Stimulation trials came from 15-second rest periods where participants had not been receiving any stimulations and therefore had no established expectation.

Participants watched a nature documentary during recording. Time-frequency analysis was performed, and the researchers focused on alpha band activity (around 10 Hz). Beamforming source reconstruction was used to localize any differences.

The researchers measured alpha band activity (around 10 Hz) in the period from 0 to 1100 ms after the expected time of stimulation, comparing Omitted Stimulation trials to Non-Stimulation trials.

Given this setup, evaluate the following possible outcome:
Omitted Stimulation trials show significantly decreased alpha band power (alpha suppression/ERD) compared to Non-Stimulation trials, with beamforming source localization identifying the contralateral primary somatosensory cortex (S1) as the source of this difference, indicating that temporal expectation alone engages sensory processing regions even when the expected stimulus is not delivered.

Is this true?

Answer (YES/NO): NO